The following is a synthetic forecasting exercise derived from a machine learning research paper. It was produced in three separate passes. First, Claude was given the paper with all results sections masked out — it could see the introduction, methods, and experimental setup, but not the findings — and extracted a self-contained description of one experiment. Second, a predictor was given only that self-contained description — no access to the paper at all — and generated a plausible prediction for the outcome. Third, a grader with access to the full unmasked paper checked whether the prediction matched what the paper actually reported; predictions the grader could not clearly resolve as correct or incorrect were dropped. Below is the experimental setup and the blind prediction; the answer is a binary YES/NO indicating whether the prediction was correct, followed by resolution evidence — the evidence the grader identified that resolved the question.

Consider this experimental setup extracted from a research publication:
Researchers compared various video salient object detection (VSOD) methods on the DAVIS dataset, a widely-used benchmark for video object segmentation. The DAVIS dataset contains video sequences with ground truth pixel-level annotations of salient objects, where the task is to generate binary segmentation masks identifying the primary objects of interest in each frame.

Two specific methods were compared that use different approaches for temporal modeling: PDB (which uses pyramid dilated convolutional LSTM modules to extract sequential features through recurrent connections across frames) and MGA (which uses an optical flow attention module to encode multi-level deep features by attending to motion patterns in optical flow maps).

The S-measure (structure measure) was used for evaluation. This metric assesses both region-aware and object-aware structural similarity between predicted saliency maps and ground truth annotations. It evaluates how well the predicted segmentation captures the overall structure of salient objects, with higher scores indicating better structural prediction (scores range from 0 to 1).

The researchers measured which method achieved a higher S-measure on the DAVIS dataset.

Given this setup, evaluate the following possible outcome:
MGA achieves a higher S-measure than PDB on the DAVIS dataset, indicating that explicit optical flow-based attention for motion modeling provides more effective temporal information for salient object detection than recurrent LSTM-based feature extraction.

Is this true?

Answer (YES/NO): YES